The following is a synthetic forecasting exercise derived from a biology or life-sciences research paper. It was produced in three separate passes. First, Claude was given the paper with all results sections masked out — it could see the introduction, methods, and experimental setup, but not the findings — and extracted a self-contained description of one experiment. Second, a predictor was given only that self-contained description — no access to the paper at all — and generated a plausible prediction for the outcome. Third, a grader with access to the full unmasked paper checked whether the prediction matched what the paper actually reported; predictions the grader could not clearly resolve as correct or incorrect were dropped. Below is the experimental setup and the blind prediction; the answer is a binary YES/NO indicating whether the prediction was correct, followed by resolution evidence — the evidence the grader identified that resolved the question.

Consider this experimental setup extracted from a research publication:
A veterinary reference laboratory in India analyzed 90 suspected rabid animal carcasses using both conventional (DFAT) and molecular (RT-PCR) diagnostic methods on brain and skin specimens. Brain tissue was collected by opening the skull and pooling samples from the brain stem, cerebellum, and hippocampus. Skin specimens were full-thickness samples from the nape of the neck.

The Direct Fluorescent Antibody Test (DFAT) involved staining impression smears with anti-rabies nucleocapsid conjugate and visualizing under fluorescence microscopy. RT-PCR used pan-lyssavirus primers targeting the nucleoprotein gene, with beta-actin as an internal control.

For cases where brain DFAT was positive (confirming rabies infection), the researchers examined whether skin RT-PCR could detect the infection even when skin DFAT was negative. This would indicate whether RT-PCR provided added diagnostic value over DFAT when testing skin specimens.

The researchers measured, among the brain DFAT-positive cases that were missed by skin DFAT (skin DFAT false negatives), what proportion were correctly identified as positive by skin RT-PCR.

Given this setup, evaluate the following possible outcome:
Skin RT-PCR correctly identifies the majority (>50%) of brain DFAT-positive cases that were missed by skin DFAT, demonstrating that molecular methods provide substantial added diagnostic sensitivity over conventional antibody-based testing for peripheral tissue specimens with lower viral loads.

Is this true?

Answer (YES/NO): YES